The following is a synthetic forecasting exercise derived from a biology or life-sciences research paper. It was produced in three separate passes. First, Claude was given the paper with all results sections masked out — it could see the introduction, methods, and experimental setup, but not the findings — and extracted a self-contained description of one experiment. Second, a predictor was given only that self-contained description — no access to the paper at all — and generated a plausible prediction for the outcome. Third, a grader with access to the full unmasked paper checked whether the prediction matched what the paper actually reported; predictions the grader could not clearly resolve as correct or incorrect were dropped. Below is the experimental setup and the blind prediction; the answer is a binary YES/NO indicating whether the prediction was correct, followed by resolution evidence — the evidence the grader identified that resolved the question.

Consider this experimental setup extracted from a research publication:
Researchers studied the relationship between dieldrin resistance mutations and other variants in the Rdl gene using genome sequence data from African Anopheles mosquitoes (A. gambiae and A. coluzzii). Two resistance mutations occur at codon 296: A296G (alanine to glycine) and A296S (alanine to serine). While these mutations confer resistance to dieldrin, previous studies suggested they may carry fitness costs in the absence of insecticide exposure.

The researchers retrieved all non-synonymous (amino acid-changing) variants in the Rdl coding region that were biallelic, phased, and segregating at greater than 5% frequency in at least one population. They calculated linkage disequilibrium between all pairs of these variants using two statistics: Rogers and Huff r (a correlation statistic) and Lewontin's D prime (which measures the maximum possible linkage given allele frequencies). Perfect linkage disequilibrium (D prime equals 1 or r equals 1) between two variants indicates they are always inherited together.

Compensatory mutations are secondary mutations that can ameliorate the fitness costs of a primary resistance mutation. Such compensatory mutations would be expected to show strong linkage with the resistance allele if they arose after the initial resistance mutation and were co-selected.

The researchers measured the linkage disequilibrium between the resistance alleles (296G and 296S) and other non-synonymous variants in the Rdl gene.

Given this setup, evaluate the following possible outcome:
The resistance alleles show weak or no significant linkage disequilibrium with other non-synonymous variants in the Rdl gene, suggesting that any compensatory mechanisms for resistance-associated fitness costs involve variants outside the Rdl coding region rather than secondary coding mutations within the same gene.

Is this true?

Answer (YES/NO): NO